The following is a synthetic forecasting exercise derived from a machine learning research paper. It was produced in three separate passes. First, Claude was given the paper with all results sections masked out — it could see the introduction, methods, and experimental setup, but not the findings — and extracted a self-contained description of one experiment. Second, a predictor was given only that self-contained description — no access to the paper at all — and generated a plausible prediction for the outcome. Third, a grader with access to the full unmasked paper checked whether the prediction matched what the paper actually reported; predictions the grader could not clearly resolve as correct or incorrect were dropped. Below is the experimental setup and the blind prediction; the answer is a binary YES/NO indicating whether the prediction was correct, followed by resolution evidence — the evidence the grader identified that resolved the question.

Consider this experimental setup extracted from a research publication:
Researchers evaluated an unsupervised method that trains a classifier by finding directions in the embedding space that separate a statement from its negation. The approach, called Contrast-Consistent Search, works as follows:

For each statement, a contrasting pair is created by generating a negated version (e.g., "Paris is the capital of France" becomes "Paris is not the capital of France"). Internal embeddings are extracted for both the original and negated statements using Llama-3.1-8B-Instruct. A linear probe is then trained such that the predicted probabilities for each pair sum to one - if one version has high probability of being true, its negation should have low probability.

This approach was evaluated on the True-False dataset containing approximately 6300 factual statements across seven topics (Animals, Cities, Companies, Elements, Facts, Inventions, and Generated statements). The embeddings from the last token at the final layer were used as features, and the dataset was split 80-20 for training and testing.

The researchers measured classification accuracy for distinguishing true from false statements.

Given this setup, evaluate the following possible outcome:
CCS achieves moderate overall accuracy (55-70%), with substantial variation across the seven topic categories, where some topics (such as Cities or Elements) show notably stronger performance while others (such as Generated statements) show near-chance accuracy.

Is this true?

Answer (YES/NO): NO